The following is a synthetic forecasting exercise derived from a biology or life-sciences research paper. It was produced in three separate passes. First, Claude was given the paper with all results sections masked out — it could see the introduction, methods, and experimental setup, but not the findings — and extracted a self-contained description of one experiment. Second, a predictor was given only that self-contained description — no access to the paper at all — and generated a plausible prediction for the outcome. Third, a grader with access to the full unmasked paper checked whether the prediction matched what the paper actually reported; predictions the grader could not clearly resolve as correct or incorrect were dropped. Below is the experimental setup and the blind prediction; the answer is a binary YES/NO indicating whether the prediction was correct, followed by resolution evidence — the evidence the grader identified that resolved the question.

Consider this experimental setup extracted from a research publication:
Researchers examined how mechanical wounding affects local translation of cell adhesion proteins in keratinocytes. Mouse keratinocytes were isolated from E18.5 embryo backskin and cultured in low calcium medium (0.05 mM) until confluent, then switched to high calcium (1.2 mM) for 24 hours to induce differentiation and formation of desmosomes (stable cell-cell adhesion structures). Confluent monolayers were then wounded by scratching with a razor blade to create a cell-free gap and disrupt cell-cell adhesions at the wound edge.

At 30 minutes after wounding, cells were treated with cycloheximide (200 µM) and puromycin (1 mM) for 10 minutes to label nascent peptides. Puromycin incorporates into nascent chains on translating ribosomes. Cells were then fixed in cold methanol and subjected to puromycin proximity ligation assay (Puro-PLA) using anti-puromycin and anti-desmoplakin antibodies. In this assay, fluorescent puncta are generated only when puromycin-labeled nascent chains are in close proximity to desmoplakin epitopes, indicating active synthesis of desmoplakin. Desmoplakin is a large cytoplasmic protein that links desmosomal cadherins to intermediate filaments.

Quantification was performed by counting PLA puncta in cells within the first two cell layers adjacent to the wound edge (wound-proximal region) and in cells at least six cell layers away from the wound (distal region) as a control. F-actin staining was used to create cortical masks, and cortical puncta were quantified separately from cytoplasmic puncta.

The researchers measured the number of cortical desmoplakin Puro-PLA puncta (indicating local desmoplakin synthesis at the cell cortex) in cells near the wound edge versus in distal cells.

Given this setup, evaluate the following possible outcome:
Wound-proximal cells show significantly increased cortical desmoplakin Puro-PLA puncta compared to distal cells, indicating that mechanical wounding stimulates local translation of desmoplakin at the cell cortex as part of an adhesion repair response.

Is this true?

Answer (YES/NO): YES